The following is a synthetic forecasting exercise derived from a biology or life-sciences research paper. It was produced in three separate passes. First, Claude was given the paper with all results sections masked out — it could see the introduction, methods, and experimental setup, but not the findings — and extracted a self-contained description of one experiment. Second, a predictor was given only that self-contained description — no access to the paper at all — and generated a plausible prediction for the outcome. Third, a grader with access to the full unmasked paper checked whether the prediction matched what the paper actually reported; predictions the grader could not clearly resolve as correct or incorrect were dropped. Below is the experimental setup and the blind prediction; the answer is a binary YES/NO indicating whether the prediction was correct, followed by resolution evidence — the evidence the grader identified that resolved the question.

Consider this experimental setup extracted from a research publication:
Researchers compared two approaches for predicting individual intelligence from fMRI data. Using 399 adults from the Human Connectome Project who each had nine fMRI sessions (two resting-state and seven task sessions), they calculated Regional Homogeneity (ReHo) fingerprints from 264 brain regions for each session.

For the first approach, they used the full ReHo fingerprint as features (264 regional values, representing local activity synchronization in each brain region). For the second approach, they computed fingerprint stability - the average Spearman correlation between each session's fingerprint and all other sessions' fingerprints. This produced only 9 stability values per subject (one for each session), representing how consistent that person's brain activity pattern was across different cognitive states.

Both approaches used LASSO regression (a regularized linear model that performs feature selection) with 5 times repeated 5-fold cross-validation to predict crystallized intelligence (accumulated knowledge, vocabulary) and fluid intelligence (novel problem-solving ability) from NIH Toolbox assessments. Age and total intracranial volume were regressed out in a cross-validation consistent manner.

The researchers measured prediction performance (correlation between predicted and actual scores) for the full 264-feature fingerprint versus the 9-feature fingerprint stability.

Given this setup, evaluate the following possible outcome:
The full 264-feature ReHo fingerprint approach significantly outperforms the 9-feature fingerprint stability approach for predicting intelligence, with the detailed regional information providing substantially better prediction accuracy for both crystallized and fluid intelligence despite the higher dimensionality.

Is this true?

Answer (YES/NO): NO